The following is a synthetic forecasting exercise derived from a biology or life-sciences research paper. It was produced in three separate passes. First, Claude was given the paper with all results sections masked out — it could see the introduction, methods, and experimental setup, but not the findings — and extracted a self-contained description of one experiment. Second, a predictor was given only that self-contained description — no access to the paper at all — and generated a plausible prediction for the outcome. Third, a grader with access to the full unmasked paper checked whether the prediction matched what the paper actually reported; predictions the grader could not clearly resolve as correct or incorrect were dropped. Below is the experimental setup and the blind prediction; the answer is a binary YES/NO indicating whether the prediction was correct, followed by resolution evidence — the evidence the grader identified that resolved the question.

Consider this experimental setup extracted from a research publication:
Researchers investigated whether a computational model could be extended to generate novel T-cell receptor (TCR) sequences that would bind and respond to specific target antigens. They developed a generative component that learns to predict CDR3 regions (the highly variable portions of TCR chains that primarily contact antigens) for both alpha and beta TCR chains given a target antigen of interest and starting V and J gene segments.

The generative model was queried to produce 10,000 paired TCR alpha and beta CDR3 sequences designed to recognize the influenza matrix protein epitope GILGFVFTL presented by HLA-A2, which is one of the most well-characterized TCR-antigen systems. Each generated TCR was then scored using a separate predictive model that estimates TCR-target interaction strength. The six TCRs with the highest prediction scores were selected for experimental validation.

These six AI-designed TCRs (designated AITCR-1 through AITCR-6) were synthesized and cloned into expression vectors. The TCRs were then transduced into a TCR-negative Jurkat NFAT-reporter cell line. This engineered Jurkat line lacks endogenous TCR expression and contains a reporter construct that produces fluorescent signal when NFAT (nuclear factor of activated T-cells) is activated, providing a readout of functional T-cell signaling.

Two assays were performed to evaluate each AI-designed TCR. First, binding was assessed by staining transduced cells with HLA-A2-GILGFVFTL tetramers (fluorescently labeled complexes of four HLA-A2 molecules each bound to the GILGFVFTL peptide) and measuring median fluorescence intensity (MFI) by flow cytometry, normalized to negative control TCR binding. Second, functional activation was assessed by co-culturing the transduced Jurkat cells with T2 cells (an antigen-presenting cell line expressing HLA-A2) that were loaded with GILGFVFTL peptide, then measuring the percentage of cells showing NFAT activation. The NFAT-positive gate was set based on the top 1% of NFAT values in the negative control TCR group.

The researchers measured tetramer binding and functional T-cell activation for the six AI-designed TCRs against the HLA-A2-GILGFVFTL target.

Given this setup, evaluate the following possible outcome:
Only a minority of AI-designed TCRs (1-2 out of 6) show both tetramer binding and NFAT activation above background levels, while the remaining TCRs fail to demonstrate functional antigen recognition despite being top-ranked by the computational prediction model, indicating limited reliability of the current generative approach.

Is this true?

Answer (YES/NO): YES